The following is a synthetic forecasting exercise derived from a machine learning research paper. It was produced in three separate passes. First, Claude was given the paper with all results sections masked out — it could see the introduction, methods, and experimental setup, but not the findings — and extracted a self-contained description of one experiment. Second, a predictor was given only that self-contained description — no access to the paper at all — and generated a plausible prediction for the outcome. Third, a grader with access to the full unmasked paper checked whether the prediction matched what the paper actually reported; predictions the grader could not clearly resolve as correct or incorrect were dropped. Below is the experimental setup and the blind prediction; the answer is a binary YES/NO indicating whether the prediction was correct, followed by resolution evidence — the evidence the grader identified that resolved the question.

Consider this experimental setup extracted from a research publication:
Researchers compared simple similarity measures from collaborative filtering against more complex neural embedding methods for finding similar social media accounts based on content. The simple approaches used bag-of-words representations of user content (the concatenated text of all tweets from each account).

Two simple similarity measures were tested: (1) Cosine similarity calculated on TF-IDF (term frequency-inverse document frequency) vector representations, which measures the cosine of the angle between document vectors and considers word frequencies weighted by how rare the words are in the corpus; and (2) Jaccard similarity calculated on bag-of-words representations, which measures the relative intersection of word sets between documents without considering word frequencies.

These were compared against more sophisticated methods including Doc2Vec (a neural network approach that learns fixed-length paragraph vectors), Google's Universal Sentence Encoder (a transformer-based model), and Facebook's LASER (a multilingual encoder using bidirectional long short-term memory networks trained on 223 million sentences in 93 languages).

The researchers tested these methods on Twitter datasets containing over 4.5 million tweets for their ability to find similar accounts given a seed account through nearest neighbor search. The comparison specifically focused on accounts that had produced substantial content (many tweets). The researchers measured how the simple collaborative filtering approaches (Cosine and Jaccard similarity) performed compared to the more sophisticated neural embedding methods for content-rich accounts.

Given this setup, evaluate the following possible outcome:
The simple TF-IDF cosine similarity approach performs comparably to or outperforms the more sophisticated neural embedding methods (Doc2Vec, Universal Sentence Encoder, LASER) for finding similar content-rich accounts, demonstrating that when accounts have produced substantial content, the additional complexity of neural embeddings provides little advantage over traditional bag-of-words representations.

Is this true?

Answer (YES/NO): NO